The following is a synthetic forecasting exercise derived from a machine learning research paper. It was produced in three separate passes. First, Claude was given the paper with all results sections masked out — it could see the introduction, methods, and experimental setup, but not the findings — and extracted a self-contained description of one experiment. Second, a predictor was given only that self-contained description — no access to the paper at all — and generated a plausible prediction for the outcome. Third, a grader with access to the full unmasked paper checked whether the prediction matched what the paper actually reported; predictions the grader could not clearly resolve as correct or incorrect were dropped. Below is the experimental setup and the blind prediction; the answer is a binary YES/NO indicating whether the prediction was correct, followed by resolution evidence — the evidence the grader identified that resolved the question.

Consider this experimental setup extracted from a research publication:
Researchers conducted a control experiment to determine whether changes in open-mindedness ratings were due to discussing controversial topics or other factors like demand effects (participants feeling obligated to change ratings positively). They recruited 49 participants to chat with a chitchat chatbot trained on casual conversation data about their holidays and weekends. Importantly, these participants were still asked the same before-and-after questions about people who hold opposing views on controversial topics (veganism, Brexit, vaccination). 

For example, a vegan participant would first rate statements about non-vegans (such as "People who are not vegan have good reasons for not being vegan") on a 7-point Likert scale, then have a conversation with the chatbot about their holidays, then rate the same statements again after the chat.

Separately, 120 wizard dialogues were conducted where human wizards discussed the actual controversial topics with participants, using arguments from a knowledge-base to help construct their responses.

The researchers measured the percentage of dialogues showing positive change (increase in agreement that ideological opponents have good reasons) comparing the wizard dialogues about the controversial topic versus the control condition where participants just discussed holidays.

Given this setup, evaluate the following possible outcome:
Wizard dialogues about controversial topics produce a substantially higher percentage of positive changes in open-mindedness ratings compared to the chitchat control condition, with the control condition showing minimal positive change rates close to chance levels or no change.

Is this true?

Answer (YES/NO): NO